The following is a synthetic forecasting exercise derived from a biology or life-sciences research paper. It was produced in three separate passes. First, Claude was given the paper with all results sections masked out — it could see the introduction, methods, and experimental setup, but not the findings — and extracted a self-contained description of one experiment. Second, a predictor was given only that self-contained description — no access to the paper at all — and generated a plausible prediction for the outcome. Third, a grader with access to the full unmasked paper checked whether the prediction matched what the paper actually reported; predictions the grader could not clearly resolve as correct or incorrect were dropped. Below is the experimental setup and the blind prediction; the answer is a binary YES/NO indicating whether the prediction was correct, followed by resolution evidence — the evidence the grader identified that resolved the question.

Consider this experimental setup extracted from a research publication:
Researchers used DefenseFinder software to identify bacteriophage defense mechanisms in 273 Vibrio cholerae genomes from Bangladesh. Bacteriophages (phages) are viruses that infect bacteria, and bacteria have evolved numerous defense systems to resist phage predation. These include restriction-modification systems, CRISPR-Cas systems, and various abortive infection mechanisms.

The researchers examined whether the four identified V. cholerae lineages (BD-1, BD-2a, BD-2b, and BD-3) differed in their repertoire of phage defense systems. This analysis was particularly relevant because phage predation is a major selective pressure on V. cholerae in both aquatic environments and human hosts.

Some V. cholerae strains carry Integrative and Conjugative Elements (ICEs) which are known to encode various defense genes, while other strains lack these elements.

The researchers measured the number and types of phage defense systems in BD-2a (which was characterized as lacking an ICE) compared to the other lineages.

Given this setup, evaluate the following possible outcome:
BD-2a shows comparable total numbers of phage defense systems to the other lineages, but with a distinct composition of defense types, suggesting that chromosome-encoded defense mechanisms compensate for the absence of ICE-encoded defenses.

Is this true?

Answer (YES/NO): NO